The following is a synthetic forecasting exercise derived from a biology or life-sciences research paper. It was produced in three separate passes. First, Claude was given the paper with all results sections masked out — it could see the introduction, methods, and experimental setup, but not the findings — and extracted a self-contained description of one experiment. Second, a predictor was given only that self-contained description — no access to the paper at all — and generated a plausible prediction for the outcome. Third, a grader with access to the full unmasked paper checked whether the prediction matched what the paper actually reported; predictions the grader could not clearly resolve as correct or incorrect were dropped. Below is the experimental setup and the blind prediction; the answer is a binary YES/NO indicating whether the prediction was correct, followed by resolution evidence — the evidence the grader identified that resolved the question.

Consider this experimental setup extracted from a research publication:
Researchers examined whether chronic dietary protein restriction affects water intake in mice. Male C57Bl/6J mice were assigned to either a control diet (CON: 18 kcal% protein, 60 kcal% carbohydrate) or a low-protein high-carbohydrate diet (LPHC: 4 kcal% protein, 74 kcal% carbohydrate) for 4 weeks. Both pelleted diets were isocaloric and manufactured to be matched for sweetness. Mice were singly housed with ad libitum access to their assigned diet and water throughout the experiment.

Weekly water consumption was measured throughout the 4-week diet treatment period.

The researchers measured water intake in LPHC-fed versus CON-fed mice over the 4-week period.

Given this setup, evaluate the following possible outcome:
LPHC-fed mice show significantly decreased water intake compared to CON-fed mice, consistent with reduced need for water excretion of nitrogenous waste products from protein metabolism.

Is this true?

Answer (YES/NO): NO